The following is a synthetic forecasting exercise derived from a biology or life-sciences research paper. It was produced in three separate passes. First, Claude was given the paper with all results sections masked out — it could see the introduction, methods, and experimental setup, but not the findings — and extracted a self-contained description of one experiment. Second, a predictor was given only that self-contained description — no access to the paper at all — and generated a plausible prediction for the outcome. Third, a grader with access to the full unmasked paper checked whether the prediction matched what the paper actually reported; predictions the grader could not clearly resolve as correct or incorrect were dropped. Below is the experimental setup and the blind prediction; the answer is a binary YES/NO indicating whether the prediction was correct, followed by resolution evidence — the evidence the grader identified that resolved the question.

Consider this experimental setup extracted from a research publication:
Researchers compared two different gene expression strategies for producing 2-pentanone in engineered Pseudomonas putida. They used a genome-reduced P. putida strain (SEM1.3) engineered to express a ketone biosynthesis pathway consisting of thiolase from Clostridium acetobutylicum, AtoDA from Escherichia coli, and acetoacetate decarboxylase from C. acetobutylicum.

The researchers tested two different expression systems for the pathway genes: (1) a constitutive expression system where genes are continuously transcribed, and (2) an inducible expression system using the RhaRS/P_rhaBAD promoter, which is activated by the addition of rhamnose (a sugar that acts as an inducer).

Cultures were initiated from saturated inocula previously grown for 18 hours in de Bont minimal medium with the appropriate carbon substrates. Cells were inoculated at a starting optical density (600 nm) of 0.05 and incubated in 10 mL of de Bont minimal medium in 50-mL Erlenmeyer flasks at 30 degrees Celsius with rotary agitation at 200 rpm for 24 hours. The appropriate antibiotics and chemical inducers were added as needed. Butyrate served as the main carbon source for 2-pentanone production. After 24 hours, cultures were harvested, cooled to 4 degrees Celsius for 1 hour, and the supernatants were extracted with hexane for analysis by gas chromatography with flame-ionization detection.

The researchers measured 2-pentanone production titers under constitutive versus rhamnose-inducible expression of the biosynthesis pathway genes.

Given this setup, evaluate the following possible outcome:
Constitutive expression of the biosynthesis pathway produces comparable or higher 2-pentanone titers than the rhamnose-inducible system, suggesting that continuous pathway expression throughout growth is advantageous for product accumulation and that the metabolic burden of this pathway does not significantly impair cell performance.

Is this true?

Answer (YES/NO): NO